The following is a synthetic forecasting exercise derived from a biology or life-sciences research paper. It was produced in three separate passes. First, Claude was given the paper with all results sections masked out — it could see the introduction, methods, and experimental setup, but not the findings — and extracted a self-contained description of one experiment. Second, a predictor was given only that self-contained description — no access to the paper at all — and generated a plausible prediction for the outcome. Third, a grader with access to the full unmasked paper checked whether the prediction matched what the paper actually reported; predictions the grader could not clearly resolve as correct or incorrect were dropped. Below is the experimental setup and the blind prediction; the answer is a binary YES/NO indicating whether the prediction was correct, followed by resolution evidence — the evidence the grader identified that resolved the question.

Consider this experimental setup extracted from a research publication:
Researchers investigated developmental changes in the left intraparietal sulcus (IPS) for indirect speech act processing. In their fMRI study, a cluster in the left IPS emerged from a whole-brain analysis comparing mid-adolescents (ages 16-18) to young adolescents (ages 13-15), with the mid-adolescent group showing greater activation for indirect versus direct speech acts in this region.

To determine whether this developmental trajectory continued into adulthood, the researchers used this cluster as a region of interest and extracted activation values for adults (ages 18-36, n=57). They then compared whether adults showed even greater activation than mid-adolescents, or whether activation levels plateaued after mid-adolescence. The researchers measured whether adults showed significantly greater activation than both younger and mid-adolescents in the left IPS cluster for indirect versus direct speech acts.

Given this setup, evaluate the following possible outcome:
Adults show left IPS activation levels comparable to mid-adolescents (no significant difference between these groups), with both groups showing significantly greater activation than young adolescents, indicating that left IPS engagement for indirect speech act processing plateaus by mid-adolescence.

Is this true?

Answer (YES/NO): NO